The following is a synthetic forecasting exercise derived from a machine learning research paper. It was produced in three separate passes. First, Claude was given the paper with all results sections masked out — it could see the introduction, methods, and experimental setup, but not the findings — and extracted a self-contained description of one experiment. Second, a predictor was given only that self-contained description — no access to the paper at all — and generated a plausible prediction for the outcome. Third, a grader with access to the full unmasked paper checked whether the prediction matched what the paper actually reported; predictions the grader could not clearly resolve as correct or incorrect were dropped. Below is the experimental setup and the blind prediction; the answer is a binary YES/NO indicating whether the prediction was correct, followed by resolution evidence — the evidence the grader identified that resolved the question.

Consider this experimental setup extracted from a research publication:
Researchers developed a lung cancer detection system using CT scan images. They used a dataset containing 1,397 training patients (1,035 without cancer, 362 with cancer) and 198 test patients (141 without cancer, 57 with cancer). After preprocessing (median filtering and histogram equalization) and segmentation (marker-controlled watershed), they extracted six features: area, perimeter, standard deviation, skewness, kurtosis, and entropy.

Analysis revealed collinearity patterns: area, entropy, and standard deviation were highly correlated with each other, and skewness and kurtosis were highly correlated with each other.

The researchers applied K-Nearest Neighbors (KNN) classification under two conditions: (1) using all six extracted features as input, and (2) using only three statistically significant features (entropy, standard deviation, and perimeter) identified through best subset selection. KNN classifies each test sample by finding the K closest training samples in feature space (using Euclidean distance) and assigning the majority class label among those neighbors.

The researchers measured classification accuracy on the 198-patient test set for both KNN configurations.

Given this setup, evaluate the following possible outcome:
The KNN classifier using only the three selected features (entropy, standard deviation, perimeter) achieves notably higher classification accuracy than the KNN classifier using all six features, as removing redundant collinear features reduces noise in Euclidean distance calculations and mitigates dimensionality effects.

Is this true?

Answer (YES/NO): NO